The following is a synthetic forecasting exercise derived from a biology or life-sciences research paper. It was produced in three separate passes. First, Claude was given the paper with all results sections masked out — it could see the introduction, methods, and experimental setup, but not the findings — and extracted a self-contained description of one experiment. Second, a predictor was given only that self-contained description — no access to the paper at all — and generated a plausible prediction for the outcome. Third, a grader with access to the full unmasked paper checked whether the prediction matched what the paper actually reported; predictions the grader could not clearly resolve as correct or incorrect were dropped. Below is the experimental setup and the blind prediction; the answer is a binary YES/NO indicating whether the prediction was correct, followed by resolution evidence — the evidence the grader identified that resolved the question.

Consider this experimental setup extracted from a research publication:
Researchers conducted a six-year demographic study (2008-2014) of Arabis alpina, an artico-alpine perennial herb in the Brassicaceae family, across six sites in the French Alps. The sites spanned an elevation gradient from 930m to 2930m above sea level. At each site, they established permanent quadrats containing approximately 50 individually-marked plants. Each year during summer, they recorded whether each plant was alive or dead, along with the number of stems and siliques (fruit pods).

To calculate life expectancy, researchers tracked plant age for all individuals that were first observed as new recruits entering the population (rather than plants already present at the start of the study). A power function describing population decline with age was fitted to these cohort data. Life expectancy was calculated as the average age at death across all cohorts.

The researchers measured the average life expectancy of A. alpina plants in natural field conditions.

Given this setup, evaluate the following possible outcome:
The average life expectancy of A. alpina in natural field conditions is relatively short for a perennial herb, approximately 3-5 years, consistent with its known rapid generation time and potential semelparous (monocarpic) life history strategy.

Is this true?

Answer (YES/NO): NO